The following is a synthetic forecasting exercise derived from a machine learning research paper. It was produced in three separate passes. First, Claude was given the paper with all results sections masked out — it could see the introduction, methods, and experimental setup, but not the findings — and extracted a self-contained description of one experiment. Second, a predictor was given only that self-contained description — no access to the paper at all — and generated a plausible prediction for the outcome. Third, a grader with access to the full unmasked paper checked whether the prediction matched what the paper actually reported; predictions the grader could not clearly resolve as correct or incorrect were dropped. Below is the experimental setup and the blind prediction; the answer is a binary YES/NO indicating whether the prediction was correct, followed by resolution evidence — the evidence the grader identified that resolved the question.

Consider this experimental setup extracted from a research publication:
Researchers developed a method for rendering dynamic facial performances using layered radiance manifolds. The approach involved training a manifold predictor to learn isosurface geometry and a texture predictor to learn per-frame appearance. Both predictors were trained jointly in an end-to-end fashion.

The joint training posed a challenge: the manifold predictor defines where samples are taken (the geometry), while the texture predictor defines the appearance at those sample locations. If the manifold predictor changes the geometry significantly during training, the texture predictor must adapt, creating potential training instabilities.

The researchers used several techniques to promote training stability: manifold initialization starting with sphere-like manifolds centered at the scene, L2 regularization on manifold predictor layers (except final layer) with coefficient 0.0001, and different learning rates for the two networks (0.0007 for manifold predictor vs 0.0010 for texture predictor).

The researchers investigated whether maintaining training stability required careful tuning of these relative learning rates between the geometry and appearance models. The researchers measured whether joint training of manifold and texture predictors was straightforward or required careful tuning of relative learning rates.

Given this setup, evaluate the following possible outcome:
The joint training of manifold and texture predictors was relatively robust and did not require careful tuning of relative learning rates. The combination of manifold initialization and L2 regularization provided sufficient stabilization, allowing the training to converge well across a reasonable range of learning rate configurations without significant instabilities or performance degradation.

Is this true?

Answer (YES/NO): NO